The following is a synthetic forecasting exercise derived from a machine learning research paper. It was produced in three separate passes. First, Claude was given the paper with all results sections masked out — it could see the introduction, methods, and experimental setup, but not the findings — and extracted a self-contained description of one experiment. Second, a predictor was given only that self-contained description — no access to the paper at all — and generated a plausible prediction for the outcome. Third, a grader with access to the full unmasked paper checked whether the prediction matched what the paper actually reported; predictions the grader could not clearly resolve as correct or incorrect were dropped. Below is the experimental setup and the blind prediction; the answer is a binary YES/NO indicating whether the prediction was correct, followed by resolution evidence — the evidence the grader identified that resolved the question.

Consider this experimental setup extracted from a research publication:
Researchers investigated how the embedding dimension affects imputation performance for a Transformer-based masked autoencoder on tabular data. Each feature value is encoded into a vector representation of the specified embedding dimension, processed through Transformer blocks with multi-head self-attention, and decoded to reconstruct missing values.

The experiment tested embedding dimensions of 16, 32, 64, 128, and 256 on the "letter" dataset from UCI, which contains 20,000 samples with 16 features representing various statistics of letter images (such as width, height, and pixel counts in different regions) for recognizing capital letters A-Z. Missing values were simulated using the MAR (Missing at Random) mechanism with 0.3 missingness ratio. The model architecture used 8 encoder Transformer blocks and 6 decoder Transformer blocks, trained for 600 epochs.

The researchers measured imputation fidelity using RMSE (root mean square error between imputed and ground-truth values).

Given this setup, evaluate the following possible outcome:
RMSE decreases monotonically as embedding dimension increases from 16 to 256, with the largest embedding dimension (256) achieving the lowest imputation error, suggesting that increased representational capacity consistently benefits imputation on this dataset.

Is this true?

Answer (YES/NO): NO